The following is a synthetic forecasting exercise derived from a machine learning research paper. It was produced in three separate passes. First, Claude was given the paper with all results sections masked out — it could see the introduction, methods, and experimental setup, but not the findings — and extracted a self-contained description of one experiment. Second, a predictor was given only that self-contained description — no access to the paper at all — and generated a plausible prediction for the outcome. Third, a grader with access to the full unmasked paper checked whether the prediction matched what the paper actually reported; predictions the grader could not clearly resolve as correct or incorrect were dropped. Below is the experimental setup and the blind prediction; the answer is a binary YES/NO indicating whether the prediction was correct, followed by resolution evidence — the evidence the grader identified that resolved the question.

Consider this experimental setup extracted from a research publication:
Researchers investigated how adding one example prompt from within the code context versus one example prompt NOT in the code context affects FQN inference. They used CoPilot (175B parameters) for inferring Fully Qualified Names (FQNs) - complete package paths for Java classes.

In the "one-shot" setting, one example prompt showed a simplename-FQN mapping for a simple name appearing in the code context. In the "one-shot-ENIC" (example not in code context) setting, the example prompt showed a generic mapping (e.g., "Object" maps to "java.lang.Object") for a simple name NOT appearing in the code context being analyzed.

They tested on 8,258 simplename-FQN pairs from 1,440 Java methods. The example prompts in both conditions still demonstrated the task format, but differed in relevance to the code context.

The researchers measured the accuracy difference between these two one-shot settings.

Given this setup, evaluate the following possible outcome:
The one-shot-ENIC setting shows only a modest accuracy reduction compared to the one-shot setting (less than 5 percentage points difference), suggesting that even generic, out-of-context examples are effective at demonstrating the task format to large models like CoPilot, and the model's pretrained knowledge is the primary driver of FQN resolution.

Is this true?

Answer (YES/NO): NO